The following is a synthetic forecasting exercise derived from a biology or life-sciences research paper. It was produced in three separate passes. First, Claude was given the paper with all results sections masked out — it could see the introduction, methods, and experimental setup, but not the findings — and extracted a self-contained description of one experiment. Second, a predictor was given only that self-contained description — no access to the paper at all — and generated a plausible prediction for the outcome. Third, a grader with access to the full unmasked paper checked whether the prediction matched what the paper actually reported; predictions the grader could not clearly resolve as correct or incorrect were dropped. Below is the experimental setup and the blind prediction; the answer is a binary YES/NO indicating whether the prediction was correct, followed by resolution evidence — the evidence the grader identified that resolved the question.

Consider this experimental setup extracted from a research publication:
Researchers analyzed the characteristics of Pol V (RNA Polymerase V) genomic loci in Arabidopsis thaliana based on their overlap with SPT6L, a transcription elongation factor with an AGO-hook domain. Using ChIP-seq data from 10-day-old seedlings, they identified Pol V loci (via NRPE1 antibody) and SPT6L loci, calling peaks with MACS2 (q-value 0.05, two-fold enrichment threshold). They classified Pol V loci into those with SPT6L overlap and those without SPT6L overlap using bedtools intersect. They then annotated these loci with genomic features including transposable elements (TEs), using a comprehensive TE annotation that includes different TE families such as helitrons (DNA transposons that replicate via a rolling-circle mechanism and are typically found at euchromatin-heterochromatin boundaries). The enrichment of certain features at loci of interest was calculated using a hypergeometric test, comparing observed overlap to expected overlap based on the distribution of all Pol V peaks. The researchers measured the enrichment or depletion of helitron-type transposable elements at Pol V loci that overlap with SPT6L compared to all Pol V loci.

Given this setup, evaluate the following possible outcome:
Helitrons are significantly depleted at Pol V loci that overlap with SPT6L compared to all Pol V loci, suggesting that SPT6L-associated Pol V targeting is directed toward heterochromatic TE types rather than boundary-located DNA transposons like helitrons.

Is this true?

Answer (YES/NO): NO